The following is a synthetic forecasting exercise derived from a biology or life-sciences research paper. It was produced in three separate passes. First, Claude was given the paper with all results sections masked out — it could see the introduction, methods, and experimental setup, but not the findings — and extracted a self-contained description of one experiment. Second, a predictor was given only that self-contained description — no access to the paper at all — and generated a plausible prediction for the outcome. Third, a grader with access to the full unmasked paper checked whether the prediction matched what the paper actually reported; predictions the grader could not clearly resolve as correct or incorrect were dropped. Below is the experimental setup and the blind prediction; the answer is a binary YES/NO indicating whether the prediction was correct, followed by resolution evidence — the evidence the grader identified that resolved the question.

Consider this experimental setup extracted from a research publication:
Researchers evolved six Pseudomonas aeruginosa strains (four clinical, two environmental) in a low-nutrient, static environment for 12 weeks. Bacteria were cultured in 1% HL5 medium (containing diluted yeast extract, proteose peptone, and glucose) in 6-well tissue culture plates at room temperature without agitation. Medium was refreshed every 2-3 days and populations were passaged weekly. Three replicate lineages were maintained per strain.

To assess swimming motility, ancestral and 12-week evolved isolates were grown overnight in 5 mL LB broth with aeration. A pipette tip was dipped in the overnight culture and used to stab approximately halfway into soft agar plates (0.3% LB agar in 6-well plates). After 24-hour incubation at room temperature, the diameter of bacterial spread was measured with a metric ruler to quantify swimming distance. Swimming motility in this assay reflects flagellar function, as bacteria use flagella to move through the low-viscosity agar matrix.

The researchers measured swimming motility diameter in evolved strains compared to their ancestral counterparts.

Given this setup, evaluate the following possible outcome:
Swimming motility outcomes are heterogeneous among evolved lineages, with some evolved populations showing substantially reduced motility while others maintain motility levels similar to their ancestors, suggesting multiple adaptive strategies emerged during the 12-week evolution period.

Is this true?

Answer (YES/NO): NO